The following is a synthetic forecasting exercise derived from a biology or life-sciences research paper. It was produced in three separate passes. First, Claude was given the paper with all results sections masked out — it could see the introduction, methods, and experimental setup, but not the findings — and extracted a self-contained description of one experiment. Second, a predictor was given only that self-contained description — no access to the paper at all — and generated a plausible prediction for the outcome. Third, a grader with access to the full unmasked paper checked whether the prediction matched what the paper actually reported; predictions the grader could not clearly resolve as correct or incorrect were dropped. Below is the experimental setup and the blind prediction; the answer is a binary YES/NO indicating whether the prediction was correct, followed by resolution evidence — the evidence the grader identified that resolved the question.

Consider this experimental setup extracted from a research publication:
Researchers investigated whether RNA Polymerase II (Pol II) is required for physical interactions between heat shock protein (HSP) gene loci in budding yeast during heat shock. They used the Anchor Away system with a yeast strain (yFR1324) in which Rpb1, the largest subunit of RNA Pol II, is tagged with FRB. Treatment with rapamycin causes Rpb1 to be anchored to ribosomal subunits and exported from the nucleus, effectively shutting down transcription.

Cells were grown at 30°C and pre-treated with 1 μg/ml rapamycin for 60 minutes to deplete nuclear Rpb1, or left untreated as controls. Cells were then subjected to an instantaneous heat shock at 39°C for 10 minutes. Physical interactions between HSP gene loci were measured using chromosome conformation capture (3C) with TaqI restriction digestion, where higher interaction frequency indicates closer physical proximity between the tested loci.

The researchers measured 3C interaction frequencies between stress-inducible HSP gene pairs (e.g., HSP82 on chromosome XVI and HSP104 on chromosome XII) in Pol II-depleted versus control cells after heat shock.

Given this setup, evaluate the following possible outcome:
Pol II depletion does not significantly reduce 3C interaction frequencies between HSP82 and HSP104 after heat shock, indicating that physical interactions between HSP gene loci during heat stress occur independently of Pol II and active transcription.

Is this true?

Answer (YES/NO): NO